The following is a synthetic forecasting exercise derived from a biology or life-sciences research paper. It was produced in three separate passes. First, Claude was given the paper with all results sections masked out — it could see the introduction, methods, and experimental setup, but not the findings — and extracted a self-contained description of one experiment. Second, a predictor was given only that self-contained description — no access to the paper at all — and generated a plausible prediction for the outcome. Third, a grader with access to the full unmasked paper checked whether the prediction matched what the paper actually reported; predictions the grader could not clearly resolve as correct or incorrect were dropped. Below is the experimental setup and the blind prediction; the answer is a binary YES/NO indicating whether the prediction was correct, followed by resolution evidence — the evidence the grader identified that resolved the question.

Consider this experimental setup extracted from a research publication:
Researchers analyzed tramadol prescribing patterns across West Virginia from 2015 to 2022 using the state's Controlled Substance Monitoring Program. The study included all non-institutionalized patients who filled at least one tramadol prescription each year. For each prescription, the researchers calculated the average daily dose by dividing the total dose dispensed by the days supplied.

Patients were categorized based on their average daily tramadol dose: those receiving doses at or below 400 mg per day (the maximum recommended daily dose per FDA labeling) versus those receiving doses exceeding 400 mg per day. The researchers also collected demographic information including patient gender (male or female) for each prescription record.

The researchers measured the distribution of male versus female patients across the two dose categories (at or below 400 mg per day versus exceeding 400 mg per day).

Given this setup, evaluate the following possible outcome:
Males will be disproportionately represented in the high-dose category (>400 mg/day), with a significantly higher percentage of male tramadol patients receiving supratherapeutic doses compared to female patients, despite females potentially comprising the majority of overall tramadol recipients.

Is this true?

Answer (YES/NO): NO